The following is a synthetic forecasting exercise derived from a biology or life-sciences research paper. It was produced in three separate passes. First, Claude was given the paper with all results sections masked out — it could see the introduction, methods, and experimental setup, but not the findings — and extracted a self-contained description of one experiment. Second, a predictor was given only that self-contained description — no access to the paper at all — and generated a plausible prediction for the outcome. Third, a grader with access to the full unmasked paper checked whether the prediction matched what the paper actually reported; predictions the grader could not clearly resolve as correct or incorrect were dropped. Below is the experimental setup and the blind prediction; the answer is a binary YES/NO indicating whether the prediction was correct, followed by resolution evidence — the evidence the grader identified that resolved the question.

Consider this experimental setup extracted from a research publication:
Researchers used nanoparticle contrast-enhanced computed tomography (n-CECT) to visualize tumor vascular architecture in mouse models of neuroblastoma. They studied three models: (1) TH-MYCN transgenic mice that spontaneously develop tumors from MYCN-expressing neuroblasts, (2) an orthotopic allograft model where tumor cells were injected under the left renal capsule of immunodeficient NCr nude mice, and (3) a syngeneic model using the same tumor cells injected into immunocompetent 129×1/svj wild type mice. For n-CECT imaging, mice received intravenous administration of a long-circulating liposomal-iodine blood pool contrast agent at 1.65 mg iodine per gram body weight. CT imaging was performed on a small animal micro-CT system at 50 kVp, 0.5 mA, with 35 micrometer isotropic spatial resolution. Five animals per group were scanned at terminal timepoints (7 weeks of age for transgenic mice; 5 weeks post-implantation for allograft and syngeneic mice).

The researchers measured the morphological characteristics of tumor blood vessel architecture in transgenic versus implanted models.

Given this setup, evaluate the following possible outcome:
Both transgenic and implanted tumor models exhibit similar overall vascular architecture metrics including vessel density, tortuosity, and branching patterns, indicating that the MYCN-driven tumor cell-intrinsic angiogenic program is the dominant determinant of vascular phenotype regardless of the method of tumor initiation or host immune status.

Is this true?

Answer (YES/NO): NO